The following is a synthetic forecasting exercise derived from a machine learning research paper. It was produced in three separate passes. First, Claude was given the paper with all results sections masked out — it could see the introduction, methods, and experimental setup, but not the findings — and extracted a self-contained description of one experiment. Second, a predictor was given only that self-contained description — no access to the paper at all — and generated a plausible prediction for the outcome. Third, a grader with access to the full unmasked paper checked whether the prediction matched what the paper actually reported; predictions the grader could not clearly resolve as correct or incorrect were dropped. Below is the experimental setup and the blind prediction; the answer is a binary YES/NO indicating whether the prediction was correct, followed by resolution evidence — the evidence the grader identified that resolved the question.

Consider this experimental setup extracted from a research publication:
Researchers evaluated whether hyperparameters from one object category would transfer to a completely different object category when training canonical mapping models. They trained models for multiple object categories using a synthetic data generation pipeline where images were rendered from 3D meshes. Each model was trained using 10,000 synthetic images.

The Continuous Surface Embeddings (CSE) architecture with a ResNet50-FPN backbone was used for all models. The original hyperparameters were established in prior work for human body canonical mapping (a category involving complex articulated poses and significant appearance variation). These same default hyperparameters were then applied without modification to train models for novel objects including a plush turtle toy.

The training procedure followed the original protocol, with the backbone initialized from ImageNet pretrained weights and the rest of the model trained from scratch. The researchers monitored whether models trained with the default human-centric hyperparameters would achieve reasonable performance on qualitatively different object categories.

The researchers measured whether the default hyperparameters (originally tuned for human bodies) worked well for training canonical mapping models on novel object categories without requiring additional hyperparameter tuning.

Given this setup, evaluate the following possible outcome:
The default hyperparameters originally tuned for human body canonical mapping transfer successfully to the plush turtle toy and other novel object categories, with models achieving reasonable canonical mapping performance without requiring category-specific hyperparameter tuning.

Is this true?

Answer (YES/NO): YES